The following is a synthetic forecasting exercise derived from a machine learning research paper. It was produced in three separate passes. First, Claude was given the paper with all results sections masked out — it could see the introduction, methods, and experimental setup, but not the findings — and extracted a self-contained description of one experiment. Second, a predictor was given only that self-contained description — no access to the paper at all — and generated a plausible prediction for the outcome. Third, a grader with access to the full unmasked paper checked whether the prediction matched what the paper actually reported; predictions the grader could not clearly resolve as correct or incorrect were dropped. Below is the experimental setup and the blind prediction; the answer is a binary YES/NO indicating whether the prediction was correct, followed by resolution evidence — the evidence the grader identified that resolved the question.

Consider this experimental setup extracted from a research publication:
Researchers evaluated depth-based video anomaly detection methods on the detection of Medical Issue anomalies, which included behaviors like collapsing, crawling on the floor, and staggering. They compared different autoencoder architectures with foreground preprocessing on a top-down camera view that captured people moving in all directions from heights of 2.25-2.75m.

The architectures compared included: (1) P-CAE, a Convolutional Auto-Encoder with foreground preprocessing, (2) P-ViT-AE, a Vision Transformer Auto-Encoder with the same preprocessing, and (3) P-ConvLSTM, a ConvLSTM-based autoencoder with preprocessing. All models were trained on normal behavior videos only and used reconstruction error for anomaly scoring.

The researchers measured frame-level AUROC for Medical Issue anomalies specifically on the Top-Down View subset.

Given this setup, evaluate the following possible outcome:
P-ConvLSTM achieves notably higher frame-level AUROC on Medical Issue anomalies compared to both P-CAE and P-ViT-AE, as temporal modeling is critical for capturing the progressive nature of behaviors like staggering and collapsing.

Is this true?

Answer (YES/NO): NO